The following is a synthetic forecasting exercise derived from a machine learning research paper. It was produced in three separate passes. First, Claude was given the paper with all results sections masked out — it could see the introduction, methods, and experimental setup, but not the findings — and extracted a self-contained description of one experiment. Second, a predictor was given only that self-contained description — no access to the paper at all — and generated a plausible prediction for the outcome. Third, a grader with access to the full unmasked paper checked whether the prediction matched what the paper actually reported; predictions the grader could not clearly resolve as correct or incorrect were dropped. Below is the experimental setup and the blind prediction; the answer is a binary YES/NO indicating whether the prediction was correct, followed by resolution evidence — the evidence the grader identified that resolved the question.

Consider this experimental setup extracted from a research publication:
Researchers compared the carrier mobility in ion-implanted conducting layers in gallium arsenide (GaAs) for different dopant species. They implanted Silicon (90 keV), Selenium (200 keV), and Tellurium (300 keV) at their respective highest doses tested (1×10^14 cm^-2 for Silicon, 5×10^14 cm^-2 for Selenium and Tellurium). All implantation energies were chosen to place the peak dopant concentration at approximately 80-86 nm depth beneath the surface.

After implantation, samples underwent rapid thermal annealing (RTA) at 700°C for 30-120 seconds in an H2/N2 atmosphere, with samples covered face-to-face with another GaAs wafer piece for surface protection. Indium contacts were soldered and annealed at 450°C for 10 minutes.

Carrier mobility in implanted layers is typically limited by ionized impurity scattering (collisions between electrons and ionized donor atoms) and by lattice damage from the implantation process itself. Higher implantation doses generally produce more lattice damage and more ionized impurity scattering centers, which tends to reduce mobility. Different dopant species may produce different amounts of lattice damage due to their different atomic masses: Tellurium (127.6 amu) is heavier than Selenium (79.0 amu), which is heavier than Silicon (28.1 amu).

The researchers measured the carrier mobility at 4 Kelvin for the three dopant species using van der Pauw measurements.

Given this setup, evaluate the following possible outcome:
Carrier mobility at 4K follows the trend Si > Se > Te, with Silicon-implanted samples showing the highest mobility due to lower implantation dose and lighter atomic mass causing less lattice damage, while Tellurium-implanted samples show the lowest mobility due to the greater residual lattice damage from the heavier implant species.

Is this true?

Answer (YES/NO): NO